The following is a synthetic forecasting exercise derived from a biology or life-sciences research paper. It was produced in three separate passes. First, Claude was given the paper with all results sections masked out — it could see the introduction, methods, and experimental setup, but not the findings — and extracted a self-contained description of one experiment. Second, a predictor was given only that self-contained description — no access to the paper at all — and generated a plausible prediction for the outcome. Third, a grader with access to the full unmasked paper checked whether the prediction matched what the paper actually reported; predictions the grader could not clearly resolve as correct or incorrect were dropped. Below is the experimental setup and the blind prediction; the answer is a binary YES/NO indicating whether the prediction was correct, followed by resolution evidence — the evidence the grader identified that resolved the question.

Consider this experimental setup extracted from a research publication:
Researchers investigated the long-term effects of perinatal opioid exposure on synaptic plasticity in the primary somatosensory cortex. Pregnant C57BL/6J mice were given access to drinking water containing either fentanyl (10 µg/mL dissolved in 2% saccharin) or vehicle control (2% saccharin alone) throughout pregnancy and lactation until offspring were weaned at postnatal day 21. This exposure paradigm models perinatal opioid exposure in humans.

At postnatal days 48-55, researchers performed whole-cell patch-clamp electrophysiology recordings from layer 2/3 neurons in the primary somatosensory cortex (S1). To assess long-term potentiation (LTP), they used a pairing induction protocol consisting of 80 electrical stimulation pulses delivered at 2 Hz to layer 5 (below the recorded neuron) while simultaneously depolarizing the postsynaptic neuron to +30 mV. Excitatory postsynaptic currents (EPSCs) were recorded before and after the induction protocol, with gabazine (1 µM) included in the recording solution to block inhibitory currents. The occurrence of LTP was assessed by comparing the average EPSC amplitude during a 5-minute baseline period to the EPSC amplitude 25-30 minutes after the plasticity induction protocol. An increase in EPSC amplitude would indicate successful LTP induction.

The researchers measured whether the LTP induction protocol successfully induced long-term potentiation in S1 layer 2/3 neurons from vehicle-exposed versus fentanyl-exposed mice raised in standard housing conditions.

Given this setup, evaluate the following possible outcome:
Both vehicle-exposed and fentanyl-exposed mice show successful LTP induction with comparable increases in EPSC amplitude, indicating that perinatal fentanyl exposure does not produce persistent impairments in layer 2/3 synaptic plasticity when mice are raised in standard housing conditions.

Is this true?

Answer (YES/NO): NO